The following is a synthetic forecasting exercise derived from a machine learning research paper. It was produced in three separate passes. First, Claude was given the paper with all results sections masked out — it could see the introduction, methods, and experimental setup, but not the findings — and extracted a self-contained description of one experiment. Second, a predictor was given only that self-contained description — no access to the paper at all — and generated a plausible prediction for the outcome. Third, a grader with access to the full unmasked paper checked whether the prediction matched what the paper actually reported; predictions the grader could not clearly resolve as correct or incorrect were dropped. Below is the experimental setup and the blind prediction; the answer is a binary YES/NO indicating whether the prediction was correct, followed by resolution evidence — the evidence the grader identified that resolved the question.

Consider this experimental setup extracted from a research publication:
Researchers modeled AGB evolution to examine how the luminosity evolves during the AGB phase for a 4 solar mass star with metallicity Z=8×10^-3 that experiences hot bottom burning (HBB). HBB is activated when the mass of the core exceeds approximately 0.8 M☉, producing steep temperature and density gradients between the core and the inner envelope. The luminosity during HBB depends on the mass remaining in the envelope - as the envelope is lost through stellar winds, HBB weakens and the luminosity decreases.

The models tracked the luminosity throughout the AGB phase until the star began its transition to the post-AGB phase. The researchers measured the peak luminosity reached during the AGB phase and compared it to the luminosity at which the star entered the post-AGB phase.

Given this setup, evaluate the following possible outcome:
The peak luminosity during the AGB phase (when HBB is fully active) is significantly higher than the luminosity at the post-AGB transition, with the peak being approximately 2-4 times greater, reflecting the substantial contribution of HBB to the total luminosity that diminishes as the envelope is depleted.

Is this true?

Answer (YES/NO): NO